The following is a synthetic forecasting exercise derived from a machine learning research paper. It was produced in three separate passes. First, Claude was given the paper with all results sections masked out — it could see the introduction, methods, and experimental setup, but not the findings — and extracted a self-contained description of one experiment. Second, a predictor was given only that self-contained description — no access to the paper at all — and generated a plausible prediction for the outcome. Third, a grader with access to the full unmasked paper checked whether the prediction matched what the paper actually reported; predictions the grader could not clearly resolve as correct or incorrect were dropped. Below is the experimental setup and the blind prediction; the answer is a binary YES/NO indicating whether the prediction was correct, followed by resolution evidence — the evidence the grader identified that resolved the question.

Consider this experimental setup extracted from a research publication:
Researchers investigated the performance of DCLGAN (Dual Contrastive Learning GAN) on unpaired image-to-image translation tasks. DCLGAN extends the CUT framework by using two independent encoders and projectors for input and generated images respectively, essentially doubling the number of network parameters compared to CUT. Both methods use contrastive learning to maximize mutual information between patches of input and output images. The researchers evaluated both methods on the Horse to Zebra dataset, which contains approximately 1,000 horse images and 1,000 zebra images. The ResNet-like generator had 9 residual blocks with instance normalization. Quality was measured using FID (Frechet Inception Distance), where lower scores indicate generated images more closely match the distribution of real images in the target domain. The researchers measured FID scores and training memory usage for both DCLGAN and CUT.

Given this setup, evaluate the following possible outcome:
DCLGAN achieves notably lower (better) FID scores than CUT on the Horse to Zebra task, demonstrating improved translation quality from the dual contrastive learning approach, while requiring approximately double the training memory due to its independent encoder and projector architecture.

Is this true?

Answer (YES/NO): YES